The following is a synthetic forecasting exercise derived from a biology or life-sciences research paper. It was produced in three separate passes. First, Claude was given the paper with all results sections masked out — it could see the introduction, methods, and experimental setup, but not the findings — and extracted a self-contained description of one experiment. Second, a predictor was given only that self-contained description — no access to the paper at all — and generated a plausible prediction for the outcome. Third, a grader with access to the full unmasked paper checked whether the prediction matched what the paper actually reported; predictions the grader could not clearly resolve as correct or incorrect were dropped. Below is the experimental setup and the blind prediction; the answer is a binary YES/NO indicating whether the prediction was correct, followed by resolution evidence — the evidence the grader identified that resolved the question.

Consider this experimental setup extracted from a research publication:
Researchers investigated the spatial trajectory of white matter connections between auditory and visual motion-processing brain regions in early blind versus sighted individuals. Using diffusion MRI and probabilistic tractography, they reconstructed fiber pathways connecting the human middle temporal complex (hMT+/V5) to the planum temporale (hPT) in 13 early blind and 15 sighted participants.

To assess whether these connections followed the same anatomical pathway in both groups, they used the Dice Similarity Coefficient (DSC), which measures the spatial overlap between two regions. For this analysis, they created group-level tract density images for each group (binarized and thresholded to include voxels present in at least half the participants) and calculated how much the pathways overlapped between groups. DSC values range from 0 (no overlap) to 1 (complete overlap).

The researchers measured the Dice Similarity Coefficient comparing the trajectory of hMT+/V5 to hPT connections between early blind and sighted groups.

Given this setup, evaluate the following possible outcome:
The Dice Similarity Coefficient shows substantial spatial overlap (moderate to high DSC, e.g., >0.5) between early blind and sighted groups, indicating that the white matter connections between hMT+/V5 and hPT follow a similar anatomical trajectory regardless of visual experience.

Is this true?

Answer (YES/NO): YES